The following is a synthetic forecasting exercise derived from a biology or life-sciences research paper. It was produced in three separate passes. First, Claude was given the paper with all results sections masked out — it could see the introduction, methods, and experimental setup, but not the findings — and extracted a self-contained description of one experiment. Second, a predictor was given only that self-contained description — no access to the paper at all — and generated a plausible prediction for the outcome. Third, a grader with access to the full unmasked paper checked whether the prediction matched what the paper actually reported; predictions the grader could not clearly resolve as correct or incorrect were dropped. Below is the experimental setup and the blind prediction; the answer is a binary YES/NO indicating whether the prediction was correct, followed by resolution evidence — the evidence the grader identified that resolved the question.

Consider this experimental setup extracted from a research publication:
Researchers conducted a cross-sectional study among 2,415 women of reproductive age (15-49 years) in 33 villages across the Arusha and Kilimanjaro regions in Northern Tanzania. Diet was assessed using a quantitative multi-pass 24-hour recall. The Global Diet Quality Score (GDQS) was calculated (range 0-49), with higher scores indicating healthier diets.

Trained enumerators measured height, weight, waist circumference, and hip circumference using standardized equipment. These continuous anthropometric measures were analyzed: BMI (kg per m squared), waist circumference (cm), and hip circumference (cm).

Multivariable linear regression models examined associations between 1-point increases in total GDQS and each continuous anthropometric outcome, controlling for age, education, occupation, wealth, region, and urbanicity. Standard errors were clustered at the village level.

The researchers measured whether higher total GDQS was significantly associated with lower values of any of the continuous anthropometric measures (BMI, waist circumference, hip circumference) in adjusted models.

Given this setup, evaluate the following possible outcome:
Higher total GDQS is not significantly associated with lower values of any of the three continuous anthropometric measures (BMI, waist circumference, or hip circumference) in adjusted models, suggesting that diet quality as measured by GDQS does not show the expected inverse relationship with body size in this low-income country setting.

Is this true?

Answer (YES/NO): YES